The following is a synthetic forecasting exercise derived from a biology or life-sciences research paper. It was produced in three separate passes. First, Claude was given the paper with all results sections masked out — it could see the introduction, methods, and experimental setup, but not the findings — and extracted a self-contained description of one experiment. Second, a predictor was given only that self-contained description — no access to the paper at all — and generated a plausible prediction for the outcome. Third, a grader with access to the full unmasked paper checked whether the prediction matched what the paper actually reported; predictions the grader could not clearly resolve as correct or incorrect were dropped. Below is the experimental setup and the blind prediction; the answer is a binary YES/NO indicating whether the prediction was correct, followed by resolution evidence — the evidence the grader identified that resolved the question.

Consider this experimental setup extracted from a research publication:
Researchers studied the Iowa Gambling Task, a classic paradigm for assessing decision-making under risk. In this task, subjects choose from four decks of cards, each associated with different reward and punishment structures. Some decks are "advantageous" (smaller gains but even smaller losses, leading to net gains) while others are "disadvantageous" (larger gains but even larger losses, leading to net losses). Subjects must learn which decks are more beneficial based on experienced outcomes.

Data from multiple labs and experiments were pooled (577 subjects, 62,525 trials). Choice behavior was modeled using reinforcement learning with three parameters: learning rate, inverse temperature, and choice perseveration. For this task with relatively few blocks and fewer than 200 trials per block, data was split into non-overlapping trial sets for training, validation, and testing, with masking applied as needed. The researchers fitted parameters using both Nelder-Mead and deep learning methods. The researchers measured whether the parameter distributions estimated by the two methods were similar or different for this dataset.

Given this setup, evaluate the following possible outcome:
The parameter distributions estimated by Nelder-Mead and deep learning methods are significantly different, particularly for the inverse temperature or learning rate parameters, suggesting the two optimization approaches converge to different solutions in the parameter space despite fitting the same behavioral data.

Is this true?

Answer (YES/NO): YES